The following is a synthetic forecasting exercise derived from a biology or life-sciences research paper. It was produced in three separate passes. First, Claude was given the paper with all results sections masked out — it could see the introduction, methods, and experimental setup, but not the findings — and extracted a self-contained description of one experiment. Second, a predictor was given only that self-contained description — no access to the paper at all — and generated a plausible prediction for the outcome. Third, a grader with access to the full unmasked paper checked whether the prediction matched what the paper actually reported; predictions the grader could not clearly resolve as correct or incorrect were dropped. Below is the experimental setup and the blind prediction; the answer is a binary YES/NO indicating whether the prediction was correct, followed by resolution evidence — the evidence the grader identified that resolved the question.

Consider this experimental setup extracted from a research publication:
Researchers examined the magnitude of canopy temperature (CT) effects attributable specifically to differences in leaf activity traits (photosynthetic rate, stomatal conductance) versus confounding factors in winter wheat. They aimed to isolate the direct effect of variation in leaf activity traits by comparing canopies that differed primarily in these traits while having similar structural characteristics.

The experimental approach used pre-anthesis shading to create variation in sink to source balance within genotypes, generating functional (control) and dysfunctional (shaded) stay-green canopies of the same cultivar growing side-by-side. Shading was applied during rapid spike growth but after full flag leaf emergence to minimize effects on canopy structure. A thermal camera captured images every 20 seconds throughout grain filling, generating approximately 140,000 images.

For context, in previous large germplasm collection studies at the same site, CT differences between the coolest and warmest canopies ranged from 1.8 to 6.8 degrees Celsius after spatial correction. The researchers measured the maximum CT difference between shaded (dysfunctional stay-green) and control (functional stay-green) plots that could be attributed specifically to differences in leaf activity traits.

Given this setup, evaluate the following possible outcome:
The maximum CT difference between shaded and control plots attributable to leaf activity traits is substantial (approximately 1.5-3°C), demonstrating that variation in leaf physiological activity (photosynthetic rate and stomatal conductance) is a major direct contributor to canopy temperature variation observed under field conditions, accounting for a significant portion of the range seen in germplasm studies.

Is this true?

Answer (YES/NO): NO